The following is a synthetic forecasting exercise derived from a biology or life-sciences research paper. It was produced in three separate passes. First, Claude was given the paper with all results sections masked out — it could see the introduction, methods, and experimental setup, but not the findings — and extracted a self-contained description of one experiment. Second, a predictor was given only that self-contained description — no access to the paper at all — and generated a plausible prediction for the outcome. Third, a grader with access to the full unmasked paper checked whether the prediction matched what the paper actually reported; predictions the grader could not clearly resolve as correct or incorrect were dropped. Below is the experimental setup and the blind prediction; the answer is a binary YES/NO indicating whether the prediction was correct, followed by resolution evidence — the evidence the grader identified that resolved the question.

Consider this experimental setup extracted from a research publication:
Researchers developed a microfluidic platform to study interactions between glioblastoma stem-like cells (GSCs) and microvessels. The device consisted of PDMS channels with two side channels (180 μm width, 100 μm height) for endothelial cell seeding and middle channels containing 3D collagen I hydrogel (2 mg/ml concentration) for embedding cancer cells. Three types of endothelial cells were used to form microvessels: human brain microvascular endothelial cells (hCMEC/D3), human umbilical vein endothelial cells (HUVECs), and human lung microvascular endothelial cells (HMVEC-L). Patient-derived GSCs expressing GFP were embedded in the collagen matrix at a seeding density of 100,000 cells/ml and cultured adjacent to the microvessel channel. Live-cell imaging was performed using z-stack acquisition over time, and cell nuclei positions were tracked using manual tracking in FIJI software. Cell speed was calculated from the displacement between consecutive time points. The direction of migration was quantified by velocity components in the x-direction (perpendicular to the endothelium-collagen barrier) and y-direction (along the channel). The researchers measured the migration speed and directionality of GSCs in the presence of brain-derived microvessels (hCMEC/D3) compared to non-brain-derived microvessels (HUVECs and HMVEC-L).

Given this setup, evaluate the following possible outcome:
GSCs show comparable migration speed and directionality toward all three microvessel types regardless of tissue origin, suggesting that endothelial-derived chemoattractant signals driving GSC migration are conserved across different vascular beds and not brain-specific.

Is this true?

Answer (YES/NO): NO